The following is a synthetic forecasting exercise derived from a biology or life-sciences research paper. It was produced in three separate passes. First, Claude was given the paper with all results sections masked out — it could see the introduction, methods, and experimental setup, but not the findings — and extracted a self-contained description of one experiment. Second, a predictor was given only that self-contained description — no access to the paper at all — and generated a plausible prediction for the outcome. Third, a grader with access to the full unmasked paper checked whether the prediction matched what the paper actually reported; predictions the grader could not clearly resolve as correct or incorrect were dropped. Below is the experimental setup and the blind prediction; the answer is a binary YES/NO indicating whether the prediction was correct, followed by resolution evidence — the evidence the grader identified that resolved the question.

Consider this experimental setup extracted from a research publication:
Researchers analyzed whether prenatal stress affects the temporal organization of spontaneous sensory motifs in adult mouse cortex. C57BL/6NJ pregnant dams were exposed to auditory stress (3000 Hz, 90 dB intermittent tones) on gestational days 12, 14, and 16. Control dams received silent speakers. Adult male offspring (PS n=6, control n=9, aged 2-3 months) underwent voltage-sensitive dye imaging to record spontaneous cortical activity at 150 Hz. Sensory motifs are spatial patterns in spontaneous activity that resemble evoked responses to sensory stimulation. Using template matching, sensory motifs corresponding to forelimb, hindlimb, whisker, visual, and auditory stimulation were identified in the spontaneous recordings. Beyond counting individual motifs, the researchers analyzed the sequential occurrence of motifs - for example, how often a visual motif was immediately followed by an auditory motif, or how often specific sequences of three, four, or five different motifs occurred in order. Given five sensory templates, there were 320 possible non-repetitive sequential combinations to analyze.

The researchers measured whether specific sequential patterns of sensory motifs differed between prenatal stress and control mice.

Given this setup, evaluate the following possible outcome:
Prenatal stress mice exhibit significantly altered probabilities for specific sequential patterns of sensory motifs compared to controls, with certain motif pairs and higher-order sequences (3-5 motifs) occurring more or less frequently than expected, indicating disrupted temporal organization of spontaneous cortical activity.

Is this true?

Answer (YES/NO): NO